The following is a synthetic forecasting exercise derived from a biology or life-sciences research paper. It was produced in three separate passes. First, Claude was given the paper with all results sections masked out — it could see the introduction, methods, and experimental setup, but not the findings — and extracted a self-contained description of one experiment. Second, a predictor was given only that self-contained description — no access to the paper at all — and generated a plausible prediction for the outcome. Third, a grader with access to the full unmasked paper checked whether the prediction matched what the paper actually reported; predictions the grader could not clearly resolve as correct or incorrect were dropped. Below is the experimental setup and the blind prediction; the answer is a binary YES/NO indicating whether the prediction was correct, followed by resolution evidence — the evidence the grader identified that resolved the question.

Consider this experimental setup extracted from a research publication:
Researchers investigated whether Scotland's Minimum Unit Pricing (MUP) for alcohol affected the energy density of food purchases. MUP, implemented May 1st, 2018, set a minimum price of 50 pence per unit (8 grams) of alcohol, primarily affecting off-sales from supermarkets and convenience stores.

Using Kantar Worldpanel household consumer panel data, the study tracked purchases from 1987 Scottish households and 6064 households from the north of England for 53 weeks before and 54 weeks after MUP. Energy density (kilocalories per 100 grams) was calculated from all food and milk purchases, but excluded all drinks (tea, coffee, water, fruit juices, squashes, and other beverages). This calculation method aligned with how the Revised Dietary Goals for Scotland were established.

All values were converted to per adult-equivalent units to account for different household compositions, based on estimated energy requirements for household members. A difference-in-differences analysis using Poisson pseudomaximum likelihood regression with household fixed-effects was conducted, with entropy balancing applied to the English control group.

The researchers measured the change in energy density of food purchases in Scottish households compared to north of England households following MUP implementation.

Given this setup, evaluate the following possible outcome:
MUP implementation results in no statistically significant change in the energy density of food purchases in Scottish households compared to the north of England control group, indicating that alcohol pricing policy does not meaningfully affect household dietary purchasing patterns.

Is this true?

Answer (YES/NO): YES